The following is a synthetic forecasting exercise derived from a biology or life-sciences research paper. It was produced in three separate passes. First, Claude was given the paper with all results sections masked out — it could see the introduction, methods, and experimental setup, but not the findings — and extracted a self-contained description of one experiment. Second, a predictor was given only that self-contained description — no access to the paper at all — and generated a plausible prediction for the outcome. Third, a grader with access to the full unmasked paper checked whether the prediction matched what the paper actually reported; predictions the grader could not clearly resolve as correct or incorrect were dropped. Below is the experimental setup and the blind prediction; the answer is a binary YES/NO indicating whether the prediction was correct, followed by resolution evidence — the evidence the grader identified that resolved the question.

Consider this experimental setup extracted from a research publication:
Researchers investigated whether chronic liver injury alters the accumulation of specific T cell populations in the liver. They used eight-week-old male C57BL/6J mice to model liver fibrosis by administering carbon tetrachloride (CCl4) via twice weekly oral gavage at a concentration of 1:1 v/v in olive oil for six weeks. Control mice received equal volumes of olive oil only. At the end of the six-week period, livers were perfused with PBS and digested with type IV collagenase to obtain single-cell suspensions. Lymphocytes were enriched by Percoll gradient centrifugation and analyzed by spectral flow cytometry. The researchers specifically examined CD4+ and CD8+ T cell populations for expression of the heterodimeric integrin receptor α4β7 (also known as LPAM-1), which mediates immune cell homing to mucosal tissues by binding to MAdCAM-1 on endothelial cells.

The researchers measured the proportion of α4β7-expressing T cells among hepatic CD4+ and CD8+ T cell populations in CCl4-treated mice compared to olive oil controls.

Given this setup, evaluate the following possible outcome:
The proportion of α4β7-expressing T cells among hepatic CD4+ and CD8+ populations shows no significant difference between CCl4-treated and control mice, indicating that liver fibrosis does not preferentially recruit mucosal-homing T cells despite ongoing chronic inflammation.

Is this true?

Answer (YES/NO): NO